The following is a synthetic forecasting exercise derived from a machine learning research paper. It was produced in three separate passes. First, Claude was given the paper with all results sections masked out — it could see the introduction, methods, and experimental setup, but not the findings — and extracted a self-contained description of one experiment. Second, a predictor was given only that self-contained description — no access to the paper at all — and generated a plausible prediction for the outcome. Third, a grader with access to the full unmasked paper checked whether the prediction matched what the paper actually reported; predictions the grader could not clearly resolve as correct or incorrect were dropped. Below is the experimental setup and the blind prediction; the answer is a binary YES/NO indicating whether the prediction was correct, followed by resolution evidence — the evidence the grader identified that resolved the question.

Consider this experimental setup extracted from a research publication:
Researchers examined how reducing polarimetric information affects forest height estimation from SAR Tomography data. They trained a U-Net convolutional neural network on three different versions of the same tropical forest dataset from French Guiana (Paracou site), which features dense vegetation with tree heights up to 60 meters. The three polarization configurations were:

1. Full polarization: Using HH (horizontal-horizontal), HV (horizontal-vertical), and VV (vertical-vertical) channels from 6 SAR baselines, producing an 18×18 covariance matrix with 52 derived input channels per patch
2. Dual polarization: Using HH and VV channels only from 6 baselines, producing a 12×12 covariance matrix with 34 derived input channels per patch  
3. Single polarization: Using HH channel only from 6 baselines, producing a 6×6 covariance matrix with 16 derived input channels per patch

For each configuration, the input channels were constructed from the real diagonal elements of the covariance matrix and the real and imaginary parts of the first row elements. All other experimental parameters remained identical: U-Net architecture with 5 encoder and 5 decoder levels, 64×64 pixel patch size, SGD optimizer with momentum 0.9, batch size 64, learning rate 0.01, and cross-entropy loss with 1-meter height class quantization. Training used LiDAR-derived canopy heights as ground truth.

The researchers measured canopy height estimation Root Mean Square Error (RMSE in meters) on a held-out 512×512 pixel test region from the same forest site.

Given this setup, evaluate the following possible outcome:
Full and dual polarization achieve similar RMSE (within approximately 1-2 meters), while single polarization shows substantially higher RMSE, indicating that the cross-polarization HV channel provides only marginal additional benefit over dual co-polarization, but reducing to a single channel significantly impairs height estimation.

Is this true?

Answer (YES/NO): NO